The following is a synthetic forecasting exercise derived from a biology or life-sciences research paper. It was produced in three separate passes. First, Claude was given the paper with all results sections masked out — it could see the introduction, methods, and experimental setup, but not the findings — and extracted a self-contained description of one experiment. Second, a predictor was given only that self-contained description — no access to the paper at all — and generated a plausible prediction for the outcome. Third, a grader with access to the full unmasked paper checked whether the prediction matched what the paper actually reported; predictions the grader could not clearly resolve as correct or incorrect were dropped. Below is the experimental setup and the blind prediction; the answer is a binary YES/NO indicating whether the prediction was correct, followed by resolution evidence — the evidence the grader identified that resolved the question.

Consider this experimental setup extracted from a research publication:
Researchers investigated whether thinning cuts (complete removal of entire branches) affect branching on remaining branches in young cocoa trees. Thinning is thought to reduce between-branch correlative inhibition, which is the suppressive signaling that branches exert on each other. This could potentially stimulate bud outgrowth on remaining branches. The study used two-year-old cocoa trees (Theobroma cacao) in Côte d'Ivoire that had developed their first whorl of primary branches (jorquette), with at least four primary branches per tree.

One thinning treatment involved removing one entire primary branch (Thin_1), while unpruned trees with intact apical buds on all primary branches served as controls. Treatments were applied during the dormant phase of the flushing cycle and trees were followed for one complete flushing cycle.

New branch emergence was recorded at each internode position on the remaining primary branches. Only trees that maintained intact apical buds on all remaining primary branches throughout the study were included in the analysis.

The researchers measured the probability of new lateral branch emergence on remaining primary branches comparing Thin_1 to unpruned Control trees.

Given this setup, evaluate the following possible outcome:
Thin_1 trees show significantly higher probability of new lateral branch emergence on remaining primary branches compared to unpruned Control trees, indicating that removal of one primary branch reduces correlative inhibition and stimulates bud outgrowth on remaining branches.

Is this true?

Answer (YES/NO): YES